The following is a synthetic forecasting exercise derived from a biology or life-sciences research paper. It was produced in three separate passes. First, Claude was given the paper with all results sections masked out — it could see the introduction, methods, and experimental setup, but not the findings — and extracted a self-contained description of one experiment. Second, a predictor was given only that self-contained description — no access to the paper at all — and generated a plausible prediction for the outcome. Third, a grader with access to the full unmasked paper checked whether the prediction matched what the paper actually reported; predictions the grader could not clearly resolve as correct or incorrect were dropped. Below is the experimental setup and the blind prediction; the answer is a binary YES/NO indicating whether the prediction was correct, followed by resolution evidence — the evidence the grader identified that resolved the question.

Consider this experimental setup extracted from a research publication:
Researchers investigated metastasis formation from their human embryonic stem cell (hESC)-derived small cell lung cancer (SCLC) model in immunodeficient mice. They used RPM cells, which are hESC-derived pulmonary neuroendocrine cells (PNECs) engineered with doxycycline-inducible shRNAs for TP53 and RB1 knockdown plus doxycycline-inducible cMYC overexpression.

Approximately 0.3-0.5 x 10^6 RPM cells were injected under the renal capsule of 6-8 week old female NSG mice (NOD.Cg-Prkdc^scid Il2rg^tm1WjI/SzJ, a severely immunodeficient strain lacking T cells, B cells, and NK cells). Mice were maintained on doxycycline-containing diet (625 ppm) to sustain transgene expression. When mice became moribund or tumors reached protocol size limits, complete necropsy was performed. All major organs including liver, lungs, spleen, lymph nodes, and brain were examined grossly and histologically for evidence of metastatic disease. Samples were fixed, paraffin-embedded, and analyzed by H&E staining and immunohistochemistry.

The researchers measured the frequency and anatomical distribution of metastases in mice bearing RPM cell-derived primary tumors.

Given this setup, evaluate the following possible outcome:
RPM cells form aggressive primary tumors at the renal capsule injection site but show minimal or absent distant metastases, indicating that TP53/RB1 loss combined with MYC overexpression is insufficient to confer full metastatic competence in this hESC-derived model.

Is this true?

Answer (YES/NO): NO